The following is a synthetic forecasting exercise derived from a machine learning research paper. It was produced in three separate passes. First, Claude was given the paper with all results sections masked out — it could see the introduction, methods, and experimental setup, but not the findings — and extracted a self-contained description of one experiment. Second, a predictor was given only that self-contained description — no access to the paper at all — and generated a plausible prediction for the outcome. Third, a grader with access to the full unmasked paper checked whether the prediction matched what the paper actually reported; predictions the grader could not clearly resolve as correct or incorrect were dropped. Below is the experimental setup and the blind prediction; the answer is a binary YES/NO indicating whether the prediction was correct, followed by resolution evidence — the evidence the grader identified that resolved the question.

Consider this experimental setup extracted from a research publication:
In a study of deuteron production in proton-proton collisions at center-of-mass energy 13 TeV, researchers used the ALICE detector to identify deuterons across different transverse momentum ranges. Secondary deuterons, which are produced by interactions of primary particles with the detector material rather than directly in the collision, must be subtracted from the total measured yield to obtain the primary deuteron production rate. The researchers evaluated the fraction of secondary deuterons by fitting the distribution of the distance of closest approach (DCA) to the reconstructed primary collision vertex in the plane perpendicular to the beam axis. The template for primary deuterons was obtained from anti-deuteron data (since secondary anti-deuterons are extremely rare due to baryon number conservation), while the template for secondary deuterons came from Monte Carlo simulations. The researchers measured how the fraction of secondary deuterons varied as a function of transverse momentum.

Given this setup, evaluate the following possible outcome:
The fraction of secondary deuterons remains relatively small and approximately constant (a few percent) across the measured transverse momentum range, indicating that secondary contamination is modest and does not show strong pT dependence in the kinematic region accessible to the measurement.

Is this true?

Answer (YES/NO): NO